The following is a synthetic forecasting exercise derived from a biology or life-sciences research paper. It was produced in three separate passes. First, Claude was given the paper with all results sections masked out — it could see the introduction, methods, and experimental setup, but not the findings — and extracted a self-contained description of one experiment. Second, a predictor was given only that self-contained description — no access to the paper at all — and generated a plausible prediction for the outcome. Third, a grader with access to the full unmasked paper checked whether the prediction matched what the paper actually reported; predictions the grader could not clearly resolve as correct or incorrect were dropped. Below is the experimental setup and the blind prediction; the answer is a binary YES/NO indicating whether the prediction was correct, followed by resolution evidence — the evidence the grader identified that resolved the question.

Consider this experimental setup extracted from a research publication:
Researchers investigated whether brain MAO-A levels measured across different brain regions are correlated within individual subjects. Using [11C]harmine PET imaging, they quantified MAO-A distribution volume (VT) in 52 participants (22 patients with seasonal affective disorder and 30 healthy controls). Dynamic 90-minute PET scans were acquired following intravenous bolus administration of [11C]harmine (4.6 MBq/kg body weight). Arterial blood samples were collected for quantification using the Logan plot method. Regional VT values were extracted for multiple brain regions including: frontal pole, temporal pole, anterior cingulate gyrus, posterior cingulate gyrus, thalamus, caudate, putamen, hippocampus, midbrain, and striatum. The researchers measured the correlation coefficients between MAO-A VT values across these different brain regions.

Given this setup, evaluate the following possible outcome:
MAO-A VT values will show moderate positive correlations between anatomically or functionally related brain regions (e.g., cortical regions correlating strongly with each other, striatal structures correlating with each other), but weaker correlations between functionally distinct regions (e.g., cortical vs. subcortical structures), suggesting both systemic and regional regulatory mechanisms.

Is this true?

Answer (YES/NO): NO